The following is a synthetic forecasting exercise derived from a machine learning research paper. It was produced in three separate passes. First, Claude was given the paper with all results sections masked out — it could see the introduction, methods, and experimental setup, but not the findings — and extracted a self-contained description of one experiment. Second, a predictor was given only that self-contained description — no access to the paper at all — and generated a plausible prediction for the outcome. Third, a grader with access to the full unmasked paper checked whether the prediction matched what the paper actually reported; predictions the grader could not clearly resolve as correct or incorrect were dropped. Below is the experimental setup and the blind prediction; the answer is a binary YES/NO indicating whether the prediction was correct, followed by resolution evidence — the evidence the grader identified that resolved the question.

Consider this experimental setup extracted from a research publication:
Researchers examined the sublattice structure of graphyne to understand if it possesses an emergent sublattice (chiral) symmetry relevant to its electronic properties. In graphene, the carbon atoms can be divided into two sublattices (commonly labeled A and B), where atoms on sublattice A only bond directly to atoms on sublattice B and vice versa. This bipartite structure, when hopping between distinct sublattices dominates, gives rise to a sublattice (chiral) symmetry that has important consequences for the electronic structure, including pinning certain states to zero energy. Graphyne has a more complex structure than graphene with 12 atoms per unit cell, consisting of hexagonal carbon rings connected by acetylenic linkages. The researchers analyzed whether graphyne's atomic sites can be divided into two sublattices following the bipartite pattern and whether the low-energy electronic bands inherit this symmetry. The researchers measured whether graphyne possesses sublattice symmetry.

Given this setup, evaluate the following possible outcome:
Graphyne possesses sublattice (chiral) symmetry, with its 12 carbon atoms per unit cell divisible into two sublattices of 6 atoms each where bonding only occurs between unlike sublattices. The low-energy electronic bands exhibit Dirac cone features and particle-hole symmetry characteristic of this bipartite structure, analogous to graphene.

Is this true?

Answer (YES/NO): NO